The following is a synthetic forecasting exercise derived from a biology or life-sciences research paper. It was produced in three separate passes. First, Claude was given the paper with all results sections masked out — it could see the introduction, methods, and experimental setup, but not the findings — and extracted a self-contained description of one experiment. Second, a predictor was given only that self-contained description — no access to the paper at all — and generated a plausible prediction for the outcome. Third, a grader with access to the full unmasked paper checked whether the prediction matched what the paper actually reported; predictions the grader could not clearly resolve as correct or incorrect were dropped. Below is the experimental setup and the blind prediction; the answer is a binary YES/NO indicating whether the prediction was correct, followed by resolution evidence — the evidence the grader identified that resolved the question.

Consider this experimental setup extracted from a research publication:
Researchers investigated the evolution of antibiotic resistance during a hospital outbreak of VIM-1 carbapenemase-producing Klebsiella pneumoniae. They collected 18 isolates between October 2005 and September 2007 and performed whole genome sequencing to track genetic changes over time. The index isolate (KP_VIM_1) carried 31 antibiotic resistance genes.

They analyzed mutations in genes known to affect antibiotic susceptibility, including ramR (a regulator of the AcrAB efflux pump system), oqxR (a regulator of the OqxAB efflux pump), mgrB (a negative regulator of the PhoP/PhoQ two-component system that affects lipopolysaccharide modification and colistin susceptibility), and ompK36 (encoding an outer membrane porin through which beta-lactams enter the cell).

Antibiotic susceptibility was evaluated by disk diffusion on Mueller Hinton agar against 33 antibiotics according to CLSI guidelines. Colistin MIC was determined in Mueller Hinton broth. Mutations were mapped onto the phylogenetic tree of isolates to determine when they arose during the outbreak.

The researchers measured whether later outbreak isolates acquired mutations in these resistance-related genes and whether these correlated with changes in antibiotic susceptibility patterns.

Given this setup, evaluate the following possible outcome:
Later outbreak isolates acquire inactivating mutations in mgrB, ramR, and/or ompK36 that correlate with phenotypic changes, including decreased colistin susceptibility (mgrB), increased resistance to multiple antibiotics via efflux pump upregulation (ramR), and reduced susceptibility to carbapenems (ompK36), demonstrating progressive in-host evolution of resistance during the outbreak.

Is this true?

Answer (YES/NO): YES